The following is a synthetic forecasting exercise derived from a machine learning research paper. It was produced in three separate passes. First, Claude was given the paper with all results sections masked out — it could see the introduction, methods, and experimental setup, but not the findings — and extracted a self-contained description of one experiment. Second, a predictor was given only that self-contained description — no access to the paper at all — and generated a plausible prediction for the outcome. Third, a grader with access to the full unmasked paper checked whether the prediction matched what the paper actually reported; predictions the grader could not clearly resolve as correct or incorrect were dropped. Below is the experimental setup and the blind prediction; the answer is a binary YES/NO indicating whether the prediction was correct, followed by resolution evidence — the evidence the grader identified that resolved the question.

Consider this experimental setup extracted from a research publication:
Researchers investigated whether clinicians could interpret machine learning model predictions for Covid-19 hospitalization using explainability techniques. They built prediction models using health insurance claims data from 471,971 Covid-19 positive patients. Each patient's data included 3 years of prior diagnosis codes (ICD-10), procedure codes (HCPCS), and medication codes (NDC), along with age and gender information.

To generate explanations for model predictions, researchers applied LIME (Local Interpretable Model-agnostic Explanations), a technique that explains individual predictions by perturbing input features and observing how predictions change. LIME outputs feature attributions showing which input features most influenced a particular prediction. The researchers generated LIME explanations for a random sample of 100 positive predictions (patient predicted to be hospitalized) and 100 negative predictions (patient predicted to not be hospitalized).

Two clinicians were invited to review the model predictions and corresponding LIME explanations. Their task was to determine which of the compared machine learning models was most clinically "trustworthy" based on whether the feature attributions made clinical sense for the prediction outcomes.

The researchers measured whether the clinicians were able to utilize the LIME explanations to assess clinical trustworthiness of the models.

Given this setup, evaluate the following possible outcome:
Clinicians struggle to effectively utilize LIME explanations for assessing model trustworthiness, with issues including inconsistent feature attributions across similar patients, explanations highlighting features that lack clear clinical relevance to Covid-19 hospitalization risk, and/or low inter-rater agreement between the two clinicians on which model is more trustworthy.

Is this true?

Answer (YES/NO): YES